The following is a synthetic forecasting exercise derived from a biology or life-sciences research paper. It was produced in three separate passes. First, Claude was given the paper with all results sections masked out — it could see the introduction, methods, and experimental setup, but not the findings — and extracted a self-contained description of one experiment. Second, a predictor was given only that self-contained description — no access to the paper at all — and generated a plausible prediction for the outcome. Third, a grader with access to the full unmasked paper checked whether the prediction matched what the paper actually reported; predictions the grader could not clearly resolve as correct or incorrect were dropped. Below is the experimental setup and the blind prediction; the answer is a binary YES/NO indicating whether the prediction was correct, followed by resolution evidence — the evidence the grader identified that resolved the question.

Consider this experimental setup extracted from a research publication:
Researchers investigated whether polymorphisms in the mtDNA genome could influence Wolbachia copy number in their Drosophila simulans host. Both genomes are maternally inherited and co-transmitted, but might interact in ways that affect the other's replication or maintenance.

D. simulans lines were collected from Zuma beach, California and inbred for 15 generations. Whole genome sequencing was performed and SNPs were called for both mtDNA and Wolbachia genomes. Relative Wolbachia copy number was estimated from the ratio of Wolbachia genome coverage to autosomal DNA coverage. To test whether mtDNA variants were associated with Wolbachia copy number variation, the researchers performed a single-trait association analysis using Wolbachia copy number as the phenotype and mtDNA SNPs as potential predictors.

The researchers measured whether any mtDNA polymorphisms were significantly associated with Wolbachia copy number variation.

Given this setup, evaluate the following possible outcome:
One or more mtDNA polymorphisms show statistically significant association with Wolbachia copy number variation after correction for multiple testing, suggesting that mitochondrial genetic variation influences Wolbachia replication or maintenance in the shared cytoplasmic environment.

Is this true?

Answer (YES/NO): YES